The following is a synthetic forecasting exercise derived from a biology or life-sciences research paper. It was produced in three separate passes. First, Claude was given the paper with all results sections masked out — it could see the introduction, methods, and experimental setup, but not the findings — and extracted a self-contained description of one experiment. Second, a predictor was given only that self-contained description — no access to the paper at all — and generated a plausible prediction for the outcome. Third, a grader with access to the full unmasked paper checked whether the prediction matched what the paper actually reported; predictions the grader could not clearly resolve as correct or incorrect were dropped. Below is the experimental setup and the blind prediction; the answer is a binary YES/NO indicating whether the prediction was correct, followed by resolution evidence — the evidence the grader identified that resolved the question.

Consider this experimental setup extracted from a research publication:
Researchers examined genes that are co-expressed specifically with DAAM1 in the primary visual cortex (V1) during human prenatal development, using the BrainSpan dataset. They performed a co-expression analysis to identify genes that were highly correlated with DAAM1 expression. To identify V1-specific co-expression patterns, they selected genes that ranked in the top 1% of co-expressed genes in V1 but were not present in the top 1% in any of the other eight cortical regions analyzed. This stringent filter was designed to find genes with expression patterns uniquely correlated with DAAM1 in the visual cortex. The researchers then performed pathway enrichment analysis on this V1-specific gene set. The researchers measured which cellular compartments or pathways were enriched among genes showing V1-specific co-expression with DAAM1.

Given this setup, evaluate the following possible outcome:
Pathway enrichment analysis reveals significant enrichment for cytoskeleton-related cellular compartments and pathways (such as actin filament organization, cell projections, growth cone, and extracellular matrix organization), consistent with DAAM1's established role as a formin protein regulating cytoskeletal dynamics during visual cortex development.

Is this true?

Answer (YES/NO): NO